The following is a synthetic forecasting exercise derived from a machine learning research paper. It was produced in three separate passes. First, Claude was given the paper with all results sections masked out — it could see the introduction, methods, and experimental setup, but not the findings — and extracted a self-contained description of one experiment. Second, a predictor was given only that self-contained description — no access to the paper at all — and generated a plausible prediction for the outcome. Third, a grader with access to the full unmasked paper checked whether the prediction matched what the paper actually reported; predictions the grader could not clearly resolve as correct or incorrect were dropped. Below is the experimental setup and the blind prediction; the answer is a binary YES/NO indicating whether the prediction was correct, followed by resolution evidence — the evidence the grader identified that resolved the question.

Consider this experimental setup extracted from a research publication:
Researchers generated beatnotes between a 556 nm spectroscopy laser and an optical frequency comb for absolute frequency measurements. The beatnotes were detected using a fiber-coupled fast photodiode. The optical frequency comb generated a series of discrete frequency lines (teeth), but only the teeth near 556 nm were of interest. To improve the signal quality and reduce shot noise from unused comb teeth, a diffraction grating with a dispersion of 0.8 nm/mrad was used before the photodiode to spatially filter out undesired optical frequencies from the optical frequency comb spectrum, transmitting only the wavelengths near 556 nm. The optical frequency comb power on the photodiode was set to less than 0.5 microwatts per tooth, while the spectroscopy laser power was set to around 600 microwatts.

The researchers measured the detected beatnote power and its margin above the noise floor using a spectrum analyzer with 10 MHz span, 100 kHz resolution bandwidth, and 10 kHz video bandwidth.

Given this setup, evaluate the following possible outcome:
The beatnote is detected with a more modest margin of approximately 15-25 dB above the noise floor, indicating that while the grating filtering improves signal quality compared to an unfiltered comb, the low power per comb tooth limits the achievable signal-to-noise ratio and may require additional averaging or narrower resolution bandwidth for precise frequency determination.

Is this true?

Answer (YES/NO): YES